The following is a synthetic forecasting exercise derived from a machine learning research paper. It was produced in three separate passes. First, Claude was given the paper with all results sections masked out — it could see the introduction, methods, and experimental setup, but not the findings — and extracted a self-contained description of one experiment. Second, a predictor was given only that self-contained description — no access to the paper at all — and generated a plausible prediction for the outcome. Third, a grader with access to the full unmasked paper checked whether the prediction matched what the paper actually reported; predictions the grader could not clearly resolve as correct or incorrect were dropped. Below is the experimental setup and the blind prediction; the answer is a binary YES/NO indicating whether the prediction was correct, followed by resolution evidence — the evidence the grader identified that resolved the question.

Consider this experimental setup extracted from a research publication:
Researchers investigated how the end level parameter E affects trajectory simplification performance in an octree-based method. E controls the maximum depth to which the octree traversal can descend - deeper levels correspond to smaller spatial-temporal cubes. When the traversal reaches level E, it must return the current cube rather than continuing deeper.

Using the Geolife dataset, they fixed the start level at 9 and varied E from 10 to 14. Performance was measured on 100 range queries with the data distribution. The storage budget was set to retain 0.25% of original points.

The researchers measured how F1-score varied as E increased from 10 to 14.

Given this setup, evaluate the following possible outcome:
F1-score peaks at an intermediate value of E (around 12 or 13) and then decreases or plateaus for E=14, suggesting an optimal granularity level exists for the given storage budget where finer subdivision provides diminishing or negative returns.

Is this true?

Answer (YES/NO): YES